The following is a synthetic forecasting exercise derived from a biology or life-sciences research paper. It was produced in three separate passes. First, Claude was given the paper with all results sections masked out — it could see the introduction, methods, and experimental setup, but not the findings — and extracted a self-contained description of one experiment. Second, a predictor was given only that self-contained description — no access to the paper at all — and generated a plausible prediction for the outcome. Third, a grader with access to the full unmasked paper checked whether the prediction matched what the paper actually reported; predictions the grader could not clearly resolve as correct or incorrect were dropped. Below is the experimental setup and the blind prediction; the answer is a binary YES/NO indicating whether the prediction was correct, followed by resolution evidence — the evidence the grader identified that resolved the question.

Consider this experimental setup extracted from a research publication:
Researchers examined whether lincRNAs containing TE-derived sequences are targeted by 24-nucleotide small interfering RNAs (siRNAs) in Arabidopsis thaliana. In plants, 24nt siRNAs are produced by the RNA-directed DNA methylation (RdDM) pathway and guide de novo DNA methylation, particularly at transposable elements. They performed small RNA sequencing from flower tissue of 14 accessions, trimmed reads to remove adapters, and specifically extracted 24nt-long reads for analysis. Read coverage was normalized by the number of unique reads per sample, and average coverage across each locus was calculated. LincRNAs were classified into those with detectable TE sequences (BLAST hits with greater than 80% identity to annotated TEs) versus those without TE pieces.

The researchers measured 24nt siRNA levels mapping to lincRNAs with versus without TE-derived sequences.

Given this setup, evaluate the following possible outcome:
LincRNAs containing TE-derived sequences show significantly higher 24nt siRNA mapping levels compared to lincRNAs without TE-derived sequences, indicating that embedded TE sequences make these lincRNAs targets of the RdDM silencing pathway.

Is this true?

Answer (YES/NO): YES